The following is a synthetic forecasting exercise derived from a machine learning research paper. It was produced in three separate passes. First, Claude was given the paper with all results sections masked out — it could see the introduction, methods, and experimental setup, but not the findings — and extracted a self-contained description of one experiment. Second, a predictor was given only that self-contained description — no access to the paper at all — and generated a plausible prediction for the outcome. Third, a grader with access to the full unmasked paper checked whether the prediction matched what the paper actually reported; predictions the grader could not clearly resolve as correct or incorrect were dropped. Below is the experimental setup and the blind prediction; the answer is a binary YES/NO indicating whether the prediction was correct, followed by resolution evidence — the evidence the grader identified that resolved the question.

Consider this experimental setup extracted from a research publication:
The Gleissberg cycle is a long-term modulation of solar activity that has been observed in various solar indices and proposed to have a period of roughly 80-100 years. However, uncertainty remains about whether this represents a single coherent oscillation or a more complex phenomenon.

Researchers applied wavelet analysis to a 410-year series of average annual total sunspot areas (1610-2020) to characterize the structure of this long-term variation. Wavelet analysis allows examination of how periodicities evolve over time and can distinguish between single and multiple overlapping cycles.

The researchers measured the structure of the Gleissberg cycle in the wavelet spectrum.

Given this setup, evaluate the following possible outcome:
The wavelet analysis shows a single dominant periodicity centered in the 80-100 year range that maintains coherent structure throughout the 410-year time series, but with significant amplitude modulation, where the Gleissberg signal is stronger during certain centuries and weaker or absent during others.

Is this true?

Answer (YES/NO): NO